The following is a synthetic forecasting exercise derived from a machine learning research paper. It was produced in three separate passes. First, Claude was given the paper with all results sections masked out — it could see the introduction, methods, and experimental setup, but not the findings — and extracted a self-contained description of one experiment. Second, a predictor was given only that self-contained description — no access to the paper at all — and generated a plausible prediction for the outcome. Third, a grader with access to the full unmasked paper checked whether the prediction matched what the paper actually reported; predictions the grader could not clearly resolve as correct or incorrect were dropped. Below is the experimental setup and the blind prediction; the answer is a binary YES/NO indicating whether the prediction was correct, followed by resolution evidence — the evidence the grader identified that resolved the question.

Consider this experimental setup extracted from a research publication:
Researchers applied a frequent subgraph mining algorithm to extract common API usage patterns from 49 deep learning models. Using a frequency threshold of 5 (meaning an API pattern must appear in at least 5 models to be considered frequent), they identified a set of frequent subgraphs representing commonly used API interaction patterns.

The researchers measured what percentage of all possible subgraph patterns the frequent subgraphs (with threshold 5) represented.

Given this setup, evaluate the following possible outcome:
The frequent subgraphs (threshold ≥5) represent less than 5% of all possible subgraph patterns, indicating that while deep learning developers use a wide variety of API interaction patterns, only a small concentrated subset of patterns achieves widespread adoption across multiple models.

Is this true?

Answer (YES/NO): NO